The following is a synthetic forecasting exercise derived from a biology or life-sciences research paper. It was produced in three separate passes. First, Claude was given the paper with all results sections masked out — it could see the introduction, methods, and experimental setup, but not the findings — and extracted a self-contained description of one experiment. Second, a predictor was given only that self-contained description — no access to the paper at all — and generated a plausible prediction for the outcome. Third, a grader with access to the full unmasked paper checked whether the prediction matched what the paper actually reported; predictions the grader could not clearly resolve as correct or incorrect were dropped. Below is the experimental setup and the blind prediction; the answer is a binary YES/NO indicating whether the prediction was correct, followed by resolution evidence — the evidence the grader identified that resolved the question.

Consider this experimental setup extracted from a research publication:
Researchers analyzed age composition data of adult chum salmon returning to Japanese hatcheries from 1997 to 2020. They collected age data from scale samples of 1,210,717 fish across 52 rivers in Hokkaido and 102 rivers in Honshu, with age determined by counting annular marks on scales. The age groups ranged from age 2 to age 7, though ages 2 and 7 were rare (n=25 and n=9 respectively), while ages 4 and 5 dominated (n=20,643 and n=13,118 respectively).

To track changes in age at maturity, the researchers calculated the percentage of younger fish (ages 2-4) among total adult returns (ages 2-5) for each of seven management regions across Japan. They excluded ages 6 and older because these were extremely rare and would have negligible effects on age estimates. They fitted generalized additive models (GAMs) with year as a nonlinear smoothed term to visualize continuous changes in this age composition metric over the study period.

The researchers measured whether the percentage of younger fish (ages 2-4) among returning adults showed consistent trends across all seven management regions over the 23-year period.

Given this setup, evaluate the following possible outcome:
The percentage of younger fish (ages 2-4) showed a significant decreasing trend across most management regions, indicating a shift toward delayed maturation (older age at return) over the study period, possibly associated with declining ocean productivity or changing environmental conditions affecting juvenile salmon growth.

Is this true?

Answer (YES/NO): NO